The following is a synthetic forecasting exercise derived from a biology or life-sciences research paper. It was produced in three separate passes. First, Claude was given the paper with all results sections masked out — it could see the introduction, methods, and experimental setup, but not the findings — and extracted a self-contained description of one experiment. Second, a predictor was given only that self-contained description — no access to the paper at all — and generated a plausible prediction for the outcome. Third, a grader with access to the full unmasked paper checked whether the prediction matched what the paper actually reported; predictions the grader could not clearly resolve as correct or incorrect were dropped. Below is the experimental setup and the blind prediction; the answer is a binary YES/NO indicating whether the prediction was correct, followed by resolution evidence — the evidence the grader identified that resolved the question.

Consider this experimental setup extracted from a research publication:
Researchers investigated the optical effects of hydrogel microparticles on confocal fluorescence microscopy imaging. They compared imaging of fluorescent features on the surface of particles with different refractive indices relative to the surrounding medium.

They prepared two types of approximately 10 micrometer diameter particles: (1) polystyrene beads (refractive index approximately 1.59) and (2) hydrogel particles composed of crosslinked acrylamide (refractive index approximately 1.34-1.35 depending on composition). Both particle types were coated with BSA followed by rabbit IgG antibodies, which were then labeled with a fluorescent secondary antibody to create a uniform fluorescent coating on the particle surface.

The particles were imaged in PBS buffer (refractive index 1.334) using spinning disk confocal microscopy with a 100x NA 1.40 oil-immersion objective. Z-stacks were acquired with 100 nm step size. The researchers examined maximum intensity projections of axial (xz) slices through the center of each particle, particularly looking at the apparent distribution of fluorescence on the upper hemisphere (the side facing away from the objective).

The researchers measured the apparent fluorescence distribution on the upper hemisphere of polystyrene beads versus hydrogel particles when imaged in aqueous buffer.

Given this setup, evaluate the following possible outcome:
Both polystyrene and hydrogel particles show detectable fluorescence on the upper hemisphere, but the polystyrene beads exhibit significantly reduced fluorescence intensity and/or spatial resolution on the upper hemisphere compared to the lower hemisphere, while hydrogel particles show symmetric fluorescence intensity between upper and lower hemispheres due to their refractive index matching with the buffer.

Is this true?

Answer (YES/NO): YES